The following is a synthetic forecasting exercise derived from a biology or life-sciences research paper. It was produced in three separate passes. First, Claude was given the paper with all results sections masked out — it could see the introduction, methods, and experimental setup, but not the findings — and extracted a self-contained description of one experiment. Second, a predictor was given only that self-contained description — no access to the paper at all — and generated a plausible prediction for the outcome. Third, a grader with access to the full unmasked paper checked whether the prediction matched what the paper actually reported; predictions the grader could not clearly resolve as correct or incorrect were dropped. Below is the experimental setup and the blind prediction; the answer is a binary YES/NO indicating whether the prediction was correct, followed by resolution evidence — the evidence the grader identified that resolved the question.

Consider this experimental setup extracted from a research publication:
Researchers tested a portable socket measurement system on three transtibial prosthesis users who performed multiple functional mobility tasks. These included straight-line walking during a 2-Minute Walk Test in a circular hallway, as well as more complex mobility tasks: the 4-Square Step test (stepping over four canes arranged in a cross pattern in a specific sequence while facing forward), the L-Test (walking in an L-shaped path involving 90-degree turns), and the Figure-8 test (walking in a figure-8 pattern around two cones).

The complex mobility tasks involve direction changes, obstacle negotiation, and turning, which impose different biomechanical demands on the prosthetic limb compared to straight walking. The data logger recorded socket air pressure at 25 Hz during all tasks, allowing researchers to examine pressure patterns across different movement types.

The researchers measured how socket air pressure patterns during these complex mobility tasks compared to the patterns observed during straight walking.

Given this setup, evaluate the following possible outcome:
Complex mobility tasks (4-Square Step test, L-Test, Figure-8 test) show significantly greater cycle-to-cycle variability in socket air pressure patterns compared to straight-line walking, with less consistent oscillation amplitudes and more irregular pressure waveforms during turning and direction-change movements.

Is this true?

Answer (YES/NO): NO